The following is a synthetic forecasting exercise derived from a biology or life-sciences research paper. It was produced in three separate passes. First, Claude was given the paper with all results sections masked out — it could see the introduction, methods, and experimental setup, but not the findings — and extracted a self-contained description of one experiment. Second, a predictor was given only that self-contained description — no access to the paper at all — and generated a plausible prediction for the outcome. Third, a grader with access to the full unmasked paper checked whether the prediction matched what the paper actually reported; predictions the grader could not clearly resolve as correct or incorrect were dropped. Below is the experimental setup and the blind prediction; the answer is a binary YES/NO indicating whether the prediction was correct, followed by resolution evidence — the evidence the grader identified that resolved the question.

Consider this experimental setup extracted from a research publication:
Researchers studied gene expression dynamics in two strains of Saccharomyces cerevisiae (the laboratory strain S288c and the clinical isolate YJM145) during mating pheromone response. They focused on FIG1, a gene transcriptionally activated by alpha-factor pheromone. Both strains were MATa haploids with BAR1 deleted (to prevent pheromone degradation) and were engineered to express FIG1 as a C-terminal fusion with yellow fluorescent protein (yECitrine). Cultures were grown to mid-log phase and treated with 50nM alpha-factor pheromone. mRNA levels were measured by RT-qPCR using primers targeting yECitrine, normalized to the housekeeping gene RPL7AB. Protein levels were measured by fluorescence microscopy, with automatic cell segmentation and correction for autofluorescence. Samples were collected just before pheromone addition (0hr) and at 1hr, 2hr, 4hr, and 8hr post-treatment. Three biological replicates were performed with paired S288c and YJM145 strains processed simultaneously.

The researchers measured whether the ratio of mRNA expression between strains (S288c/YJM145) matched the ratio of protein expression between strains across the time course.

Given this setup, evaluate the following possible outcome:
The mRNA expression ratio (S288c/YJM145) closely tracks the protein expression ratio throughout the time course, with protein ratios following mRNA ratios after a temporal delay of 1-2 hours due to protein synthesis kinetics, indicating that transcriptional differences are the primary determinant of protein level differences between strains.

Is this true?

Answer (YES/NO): NO